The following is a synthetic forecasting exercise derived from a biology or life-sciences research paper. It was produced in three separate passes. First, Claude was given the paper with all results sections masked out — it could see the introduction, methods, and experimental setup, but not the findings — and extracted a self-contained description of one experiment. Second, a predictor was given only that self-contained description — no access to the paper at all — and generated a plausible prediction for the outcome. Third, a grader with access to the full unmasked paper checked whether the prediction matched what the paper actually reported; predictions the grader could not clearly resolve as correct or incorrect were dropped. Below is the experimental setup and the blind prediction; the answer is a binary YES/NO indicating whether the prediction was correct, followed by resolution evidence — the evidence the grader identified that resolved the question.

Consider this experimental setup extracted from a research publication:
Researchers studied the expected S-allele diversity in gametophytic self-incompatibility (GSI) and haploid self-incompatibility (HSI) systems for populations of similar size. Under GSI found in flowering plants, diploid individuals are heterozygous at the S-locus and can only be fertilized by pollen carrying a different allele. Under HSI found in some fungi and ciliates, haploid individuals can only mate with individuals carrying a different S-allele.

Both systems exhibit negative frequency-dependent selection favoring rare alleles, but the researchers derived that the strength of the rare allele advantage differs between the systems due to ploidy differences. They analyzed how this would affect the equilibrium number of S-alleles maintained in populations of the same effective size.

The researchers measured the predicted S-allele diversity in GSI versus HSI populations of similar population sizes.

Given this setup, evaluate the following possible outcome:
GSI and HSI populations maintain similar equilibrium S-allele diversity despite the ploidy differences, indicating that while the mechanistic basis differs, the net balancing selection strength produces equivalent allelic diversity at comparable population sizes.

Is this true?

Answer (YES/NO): NO